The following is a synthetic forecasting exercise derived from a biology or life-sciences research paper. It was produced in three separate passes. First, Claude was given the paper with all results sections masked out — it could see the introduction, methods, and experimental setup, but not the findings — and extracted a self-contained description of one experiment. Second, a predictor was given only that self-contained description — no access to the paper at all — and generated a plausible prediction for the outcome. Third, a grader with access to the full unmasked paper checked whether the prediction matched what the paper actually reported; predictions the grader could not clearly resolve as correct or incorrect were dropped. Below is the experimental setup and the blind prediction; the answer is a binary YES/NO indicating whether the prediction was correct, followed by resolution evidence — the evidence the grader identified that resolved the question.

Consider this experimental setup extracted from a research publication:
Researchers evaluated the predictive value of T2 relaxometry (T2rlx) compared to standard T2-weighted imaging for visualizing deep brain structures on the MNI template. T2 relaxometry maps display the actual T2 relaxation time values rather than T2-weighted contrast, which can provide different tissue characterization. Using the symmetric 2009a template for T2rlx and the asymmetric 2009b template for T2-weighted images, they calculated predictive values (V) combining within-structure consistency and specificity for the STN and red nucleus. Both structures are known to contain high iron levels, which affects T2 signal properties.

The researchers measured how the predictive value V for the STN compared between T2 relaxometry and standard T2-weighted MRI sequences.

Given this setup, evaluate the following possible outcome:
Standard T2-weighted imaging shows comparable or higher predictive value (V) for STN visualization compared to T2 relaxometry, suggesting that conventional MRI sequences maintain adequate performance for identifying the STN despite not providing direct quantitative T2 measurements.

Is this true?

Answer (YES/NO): YES